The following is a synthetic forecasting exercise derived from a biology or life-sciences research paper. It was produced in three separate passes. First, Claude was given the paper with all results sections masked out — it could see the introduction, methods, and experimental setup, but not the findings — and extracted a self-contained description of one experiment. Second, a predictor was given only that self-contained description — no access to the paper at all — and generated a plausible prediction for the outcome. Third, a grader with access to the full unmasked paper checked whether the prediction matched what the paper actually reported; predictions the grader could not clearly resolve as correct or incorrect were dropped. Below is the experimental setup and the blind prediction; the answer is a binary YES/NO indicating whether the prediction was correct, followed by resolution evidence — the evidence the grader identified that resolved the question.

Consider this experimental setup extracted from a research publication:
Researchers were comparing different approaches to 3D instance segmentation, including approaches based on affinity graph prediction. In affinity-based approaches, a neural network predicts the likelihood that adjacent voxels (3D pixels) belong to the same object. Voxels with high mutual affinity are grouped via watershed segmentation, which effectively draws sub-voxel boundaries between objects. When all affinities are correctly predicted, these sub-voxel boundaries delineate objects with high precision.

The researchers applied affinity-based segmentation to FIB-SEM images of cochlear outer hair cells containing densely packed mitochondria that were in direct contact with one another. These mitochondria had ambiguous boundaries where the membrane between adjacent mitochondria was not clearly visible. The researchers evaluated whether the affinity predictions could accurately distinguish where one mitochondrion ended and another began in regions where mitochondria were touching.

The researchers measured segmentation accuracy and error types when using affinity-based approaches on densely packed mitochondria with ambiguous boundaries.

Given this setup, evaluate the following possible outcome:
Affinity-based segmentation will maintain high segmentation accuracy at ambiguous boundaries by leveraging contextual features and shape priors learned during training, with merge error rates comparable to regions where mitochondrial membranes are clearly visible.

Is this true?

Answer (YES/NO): NO